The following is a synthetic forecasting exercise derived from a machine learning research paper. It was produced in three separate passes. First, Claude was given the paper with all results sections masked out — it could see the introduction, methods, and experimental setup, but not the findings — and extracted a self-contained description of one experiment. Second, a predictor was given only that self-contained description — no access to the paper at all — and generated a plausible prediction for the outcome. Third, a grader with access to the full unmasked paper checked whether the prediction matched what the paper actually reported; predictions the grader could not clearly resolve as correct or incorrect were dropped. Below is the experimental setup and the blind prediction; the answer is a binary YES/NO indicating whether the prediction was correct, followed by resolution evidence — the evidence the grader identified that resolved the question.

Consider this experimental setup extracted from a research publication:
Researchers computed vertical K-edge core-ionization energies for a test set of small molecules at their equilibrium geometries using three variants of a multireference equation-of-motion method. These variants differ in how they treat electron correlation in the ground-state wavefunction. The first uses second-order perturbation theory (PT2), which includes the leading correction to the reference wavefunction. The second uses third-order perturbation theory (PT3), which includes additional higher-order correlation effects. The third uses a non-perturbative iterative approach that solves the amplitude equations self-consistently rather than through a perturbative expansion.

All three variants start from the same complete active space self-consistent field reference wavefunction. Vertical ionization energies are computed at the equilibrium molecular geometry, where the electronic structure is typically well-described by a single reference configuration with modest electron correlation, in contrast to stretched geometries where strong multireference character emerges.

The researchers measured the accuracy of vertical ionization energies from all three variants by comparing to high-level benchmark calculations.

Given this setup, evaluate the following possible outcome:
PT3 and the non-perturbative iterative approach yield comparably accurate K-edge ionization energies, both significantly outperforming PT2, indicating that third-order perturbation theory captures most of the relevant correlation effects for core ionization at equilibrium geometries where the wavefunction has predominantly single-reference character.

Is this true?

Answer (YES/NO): YES